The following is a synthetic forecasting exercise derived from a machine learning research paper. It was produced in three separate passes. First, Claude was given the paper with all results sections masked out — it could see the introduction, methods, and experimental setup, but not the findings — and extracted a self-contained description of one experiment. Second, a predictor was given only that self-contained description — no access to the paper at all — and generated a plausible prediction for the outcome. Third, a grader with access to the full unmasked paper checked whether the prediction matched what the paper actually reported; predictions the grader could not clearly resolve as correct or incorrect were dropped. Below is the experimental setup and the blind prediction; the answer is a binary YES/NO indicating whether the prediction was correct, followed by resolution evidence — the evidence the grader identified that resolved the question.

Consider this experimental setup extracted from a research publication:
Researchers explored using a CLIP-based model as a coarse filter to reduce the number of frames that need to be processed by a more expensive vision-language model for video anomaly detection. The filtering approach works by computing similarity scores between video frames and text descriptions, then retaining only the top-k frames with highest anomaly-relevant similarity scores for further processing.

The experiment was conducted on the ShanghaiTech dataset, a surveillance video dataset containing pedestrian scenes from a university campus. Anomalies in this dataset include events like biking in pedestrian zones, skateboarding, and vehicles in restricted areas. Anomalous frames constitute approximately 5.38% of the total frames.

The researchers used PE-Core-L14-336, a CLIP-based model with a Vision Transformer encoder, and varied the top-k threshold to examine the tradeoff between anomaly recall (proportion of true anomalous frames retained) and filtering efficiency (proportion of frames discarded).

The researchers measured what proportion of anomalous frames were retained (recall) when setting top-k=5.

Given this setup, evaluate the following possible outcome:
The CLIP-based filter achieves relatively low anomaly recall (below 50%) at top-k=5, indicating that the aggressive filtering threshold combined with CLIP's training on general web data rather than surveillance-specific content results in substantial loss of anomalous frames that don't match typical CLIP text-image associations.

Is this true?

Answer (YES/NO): NO